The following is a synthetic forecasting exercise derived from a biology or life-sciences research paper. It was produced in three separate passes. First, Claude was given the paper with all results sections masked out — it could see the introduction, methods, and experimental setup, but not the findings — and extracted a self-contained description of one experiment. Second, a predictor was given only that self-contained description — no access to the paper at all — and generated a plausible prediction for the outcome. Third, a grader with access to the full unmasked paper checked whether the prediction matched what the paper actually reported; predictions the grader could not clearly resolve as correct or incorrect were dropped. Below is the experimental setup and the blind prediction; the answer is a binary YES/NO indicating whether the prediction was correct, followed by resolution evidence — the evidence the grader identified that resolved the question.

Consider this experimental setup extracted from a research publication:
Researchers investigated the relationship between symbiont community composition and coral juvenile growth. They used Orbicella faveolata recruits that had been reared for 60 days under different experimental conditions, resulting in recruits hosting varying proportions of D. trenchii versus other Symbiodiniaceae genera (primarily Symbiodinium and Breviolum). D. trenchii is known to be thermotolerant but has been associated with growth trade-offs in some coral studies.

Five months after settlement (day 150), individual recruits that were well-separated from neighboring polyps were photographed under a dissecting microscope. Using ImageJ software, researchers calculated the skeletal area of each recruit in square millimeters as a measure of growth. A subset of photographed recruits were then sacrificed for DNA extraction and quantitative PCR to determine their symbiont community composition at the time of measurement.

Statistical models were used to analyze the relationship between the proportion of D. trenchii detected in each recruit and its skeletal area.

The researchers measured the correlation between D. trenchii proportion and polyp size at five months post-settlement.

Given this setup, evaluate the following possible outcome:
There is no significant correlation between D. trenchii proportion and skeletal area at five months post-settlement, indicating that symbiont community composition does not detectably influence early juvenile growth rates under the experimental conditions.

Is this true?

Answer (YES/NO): NO